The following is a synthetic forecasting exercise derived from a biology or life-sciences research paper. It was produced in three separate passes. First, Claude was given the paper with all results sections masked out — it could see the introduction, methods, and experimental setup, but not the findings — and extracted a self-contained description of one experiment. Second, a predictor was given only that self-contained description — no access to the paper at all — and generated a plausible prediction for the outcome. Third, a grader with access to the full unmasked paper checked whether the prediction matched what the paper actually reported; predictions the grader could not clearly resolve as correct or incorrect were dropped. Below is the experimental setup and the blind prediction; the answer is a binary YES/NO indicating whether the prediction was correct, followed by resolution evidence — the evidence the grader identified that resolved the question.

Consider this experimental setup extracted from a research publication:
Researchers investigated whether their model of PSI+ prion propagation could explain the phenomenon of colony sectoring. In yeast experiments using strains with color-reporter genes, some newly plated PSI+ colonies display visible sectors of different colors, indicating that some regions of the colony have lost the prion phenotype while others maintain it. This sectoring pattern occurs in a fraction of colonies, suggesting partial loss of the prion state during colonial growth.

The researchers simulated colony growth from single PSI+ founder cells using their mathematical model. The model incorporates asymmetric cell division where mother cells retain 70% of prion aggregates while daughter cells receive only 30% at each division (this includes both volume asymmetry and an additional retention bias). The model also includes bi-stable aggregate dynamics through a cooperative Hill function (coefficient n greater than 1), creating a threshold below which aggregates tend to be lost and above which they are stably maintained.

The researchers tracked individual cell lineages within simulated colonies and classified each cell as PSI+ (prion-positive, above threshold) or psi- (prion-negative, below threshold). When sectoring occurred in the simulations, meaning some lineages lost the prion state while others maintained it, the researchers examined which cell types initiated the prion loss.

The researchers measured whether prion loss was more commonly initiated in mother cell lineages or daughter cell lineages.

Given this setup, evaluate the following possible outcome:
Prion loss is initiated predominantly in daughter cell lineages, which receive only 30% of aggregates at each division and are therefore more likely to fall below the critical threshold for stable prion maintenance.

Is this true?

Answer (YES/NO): YES